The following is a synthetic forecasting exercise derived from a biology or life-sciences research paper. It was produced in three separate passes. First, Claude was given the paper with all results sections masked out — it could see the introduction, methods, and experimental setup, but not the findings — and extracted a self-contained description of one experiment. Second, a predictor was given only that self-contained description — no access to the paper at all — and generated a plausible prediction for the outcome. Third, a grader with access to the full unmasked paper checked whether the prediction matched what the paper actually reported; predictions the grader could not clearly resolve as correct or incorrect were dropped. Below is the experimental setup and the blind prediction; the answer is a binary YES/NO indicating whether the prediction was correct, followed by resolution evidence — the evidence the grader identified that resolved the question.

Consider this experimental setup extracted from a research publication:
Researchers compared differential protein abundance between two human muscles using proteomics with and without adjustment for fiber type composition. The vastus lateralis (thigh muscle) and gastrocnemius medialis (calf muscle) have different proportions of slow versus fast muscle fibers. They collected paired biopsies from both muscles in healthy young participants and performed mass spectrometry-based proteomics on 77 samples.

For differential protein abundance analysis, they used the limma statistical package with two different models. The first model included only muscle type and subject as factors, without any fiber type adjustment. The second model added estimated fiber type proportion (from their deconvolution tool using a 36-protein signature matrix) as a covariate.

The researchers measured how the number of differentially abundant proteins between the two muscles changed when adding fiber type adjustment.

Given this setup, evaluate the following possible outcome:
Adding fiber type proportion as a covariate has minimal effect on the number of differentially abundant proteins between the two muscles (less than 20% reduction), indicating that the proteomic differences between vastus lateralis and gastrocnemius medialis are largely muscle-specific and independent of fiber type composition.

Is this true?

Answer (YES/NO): NO